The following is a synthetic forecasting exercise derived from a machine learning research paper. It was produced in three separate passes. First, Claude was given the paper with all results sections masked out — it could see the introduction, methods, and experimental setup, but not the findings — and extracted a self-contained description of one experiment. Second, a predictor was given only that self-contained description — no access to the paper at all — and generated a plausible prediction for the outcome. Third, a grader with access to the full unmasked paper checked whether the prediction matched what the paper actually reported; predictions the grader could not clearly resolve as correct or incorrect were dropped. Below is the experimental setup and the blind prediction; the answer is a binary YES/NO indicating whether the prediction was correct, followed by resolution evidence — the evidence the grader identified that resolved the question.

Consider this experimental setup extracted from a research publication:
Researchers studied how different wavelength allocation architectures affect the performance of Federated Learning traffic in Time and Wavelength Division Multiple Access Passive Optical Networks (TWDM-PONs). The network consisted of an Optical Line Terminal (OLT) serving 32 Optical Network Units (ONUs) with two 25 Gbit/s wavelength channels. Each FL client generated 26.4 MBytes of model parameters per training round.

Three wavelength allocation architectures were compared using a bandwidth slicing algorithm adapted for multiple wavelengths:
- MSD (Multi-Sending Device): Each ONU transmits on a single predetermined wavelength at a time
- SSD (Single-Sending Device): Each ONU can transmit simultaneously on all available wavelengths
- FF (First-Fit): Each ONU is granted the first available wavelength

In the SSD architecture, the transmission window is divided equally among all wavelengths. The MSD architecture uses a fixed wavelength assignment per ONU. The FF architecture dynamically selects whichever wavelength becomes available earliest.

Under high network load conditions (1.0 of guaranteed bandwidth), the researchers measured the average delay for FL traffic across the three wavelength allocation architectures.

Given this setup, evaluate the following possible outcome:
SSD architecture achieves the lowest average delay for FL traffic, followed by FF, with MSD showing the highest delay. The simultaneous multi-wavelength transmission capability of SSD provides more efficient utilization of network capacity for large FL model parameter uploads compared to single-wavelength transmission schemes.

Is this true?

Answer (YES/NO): NO